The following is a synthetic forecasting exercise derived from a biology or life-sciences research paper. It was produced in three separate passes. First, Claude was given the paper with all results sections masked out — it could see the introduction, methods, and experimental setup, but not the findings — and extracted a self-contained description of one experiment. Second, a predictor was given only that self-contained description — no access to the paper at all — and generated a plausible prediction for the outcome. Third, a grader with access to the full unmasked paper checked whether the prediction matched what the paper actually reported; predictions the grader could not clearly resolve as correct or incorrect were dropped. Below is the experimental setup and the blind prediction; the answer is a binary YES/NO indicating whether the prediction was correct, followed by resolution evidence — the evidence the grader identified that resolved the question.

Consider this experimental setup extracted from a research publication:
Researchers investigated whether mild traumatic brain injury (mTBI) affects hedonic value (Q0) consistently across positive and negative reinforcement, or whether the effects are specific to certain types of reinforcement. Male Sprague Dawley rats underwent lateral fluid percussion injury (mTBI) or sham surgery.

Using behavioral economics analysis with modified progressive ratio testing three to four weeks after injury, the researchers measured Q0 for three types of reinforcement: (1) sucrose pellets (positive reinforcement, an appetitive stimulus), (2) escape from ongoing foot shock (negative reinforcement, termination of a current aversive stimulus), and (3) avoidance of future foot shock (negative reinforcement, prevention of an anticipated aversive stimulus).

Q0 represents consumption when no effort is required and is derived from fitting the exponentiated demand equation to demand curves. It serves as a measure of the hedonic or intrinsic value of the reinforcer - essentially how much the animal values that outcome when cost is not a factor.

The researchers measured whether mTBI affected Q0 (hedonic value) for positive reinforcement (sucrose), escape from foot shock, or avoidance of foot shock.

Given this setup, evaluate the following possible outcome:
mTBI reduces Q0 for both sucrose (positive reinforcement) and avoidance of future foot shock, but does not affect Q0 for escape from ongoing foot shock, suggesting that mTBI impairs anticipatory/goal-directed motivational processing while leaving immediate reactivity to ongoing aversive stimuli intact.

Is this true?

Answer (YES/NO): NO